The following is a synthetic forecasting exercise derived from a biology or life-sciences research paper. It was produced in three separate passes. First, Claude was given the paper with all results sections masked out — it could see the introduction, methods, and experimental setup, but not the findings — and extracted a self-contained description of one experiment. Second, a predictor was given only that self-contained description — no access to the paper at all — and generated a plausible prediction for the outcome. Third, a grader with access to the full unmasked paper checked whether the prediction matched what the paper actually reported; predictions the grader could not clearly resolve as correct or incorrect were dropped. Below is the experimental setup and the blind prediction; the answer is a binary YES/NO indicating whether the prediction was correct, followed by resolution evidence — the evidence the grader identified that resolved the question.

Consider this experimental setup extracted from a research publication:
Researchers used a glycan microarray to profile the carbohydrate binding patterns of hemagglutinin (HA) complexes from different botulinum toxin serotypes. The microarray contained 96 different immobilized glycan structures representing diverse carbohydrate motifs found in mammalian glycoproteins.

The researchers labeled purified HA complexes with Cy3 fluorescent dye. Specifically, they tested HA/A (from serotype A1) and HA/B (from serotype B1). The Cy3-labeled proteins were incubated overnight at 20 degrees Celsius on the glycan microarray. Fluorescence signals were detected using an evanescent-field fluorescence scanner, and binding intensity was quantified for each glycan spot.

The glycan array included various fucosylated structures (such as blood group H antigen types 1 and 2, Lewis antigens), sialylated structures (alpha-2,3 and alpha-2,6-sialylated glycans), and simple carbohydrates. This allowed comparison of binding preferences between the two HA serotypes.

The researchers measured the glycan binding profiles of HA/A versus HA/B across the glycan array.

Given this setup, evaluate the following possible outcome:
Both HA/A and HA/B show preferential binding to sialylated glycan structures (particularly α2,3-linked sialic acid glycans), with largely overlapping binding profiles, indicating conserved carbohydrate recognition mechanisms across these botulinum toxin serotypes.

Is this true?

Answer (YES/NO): NO